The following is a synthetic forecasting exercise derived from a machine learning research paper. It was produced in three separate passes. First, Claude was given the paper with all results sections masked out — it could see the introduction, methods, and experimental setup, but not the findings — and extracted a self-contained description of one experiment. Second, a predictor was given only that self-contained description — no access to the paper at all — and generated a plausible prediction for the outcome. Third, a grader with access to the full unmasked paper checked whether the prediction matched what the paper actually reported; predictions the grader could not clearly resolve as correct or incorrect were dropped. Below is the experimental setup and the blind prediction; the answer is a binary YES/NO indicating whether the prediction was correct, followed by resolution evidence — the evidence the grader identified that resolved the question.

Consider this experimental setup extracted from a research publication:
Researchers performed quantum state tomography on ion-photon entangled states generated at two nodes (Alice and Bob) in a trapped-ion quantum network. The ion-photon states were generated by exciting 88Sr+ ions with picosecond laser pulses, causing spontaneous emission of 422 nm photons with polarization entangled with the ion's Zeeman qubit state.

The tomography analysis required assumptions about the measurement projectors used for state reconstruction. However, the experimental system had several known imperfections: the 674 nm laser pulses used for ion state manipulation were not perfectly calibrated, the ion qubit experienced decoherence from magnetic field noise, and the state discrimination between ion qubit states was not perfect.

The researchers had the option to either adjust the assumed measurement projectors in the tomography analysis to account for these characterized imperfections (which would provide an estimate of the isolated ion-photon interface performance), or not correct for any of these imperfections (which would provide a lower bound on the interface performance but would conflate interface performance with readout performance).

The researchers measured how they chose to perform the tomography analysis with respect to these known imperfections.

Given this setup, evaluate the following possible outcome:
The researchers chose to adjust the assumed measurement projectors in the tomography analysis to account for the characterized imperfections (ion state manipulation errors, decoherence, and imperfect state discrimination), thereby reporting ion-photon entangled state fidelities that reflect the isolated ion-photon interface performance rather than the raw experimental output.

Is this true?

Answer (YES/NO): NO